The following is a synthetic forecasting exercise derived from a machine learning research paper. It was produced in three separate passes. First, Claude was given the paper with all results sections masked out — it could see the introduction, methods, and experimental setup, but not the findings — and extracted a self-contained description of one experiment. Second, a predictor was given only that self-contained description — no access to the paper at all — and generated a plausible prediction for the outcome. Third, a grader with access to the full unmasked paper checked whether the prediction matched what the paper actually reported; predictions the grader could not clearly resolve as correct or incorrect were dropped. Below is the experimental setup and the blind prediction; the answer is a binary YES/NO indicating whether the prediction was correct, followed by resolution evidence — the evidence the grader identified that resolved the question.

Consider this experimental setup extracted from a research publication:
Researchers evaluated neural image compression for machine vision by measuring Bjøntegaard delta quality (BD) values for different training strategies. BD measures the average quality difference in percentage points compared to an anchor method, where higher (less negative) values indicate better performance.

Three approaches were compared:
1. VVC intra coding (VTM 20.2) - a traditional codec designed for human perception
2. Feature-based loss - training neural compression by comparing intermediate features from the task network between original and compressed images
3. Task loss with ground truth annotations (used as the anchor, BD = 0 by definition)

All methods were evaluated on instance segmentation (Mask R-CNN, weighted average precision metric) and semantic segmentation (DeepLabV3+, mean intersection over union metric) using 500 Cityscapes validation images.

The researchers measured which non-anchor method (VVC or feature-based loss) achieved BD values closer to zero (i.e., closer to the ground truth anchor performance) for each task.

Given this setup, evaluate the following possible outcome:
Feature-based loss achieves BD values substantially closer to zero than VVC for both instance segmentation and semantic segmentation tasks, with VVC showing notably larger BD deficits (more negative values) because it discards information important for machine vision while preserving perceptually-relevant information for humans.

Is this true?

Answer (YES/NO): NO